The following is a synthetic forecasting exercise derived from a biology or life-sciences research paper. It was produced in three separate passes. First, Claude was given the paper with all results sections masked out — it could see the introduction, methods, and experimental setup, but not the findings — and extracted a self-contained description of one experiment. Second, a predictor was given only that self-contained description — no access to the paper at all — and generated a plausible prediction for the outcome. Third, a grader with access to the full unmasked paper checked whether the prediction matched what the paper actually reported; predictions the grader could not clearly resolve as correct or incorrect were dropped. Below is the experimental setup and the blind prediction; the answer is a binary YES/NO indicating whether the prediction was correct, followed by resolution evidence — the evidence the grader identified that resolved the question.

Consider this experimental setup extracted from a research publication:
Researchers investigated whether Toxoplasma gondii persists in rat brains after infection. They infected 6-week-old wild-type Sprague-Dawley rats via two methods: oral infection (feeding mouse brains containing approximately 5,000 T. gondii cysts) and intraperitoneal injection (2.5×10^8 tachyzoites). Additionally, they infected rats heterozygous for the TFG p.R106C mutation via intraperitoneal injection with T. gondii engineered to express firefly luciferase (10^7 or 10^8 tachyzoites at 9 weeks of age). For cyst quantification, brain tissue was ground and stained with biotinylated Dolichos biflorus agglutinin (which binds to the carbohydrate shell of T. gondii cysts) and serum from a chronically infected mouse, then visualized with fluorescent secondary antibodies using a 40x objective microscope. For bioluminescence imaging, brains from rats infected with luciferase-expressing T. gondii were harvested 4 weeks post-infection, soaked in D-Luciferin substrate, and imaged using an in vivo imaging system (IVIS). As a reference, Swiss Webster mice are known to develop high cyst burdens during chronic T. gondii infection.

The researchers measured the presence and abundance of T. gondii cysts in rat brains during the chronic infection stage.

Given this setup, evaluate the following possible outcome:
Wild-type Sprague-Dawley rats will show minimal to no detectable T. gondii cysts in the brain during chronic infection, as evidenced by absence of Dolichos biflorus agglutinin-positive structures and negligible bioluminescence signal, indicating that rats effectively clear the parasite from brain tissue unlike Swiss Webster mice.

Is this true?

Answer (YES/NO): YES